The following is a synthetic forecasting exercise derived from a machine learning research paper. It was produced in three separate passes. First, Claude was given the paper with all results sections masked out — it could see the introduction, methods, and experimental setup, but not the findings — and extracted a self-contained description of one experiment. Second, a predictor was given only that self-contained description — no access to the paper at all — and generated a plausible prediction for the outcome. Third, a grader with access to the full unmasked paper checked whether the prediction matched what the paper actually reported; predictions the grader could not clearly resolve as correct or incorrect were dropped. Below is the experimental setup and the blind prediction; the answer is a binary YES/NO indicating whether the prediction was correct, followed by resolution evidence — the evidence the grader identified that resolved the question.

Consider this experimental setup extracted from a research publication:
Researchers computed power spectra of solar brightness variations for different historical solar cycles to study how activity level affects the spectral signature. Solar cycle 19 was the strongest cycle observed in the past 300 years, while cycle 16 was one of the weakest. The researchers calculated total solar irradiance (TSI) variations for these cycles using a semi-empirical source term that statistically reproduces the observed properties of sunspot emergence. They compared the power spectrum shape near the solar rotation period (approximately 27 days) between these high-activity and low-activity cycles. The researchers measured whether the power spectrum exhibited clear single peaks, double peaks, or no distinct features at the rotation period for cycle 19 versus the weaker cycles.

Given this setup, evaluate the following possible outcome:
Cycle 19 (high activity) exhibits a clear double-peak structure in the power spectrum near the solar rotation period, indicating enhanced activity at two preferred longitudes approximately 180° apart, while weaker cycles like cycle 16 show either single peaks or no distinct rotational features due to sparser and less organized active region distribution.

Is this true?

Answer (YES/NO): NO